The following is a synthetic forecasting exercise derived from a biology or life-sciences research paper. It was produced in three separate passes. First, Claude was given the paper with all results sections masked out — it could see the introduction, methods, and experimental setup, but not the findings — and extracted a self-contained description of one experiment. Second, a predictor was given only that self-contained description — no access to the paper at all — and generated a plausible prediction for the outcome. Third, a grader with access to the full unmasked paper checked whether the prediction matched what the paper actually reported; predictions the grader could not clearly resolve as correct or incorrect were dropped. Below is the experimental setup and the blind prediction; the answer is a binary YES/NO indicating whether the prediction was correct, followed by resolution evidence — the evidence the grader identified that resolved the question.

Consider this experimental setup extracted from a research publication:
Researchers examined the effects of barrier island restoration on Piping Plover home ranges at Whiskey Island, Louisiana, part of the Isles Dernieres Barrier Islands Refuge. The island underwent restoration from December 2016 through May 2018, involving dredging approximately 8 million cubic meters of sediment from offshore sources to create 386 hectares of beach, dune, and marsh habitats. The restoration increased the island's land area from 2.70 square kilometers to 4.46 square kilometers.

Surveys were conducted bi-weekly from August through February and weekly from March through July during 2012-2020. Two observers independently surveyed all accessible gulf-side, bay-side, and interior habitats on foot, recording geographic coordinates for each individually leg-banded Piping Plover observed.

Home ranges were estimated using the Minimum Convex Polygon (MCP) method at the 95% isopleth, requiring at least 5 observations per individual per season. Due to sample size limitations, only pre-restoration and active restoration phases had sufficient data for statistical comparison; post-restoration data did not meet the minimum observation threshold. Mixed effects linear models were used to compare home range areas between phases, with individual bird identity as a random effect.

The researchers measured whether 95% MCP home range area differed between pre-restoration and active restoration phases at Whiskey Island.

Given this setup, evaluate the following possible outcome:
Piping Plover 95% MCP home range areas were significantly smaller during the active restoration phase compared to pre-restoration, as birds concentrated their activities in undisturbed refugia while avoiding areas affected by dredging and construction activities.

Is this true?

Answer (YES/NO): NO